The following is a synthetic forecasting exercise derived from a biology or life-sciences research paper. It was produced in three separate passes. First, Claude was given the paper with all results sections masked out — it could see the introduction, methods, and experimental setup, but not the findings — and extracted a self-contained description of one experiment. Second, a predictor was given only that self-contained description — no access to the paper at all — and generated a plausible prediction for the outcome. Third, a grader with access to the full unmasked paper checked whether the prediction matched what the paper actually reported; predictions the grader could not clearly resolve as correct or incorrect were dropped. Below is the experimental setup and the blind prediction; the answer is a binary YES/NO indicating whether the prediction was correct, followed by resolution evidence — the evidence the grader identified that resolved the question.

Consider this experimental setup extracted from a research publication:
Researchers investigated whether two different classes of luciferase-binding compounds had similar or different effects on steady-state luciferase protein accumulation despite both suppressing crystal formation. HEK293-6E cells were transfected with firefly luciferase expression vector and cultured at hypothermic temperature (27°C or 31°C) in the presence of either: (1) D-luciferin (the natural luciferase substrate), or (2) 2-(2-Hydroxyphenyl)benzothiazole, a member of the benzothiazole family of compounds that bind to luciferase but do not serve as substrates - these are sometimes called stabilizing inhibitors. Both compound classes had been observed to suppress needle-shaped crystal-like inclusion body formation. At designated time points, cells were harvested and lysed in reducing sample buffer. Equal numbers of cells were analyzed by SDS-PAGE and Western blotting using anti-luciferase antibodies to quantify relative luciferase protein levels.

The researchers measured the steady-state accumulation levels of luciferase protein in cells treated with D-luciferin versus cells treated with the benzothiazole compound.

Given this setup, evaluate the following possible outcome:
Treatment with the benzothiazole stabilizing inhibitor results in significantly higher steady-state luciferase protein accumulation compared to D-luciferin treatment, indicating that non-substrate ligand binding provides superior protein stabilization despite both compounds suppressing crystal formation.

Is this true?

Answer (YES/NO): YES